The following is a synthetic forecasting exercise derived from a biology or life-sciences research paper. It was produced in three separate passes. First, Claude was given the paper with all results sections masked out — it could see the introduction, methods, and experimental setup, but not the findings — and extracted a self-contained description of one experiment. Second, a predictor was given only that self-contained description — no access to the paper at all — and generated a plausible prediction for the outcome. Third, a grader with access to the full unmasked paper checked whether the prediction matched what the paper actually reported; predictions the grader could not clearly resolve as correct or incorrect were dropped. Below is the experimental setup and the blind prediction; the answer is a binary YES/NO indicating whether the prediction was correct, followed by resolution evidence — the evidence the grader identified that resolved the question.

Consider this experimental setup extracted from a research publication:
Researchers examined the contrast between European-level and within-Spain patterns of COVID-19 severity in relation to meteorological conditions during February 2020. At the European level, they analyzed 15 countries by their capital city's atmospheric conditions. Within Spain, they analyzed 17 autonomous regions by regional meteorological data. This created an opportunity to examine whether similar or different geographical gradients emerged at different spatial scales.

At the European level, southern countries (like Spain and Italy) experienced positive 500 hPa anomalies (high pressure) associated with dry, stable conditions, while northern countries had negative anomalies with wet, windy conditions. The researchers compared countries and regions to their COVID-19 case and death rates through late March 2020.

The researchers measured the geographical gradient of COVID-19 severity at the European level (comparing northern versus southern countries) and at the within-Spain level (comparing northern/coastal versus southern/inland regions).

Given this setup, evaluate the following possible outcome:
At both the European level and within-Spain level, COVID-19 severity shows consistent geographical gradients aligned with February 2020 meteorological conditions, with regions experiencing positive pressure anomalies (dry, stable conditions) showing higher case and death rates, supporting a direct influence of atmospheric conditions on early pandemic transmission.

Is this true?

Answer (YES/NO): NO